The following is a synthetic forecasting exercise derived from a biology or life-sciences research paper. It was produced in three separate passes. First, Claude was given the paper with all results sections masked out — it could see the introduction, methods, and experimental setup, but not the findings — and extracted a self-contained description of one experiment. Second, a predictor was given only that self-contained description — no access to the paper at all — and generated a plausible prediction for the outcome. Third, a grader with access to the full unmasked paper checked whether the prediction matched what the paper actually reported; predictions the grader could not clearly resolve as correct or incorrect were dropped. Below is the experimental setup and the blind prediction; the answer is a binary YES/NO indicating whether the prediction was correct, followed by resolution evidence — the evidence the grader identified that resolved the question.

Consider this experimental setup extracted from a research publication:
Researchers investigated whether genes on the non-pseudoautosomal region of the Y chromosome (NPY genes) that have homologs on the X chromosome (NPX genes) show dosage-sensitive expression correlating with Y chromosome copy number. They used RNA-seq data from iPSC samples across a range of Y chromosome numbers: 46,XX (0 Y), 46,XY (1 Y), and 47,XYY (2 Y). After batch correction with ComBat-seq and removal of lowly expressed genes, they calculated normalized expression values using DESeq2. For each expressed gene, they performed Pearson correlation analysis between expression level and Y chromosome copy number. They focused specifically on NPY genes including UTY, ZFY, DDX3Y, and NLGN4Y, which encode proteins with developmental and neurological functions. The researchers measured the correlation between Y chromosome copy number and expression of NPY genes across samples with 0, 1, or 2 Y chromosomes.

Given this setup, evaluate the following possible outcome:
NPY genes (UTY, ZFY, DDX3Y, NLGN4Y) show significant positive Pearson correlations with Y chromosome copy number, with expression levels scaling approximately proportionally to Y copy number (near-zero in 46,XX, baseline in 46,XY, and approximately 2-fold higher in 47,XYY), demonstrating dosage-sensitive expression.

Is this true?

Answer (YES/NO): YES